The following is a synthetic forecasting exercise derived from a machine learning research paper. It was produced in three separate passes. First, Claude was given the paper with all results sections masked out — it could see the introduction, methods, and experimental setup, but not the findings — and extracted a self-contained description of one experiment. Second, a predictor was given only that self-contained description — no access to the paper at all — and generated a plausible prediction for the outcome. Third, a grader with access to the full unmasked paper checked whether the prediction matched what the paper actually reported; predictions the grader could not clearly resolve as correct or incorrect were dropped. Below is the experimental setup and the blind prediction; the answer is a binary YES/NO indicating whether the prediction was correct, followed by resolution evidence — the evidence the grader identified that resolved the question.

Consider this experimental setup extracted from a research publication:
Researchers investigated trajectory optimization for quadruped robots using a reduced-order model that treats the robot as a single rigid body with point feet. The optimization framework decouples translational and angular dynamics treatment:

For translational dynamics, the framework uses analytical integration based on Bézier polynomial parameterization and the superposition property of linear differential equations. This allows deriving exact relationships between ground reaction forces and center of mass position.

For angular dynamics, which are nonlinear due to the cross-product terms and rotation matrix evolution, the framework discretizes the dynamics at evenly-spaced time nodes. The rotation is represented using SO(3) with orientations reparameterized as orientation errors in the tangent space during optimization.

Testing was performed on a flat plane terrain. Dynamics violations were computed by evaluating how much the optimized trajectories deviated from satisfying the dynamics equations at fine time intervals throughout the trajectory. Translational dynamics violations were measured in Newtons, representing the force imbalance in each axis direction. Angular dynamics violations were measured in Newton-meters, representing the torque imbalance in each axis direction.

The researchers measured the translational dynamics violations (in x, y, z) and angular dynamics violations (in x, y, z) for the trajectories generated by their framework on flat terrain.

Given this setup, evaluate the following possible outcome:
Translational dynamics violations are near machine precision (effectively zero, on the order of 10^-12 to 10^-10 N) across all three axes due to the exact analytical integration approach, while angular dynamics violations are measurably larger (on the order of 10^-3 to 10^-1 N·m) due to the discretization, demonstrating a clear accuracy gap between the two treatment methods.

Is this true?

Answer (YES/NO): NO